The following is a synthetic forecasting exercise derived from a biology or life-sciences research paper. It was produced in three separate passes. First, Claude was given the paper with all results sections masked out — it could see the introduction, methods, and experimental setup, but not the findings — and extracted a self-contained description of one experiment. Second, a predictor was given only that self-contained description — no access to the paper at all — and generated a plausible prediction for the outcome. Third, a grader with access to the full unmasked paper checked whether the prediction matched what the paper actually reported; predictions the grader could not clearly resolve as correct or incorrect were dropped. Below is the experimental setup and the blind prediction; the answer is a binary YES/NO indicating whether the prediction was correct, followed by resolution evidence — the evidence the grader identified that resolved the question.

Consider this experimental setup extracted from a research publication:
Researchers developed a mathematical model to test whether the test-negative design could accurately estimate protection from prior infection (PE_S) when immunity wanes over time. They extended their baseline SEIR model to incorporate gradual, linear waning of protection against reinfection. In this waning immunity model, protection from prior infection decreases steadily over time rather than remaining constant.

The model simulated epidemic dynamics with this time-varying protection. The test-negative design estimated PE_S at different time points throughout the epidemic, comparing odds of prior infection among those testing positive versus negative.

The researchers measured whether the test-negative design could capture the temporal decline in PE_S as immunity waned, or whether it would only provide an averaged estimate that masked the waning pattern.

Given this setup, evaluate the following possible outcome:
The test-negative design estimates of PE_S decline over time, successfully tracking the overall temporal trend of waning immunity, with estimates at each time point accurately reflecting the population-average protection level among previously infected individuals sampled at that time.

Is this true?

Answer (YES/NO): YES